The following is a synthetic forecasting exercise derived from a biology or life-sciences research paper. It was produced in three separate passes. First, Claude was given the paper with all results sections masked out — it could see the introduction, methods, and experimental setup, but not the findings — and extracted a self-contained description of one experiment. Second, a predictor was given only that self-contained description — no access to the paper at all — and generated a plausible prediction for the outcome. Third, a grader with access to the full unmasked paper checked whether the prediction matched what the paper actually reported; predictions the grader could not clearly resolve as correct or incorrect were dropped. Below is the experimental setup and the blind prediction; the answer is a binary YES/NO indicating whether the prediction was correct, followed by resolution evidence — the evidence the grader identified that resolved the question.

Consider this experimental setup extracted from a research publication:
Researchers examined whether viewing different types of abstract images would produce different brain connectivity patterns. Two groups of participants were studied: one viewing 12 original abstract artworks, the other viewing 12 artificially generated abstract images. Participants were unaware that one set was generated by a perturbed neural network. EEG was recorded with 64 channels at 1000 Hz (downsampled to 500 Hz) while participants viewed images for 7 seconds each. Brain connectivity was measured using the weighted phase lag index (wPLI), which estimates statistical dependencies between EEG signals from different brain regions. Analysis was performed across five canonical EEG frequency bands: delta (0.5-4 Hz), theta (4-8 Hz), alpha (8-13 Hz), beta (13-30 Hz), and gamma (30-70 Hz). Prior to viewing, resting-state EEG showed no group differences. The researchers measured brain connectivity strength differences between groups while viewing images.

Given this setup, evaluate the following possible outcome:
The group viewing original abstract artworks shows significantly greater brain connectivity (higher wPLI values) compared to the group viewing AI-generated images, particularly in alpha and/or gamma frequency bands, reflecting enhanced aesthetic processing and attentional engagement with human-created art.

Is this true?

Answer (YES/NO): NO